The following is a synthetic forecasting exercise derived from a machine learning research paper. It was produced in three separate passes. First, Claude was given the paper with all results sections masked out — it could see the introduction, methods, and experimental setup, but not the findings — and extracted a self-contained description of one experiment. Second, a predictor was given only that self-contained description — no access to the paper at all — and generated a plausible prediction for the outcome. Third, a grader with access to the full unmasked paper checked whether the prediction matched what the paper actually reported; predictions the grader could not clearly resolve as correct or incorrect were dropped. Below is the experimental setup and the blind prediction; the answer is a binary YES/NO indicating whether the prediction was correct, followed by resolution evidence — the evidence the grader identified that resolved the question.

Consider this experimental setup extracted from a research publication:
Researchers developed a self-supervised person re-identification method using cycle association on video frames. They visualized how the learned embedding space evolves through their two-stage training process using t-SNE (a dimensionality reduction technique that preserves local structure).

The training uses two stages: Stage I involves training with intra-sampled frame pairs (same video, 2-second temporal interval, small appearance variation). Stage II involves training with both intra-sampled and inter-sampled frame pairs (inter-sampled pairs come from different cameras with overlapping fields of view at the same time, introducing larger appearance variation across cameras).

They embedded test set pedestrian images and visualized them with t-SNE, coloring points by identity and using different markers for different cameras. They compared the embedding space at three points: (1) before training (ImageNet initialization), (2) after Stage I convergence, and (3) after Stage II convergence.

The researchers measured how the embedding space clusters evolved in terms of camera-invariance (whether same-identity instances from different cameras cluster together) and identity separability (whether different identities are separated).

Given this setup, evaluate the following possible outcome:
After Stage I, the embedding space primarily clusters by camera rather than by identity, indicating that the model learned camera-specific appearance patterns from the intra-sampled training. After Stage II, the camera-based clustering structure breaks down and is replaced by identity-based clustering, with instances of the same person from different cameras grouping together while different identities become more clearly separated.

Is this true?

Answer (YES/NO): NO